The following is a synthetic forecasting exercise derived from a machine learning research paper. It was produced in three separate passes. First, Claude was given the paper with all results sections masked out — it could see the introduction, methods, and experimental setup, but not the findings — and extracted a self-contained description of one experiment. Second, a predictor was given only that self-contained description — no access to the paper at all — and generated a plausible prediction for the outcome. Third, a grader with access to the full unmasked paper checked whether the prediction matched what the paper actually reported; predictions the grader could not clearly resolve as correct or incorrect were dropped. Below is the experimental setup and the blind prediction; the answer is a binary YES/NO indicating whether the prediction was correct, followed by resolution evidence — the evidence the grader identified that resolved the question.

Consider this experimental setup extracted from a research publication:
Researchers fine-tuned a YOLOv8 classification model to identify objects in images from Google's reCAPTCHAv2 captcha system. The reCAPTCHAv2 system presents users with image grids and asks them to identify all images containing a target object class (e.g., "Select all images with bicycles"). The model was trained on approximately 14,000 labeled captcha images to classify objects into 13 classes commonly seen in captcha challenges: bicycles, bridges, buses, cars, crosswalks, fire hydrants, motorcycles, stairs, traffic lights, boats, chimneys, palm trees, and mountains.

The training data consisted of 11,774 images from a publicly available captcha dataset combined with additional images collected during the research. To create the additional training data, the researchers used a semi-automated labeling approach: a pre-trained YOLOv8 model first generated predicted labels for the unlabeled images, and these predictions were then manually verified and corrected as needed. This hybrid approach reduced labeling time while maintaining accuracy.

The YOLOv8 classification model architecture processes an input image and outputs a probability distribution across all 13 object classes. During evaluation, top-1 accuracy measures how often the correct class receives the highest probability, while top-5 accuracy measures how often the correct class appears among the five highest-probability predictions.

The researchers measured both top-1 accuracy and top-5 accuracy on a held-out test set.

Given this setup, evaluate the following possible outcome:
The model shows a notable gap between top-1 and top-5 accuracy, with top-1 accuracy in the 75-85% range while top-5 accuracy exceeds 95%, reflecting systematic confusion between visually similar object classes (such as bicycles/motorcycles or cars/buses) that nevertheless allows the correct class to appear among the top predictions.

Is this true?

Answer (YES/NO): YES